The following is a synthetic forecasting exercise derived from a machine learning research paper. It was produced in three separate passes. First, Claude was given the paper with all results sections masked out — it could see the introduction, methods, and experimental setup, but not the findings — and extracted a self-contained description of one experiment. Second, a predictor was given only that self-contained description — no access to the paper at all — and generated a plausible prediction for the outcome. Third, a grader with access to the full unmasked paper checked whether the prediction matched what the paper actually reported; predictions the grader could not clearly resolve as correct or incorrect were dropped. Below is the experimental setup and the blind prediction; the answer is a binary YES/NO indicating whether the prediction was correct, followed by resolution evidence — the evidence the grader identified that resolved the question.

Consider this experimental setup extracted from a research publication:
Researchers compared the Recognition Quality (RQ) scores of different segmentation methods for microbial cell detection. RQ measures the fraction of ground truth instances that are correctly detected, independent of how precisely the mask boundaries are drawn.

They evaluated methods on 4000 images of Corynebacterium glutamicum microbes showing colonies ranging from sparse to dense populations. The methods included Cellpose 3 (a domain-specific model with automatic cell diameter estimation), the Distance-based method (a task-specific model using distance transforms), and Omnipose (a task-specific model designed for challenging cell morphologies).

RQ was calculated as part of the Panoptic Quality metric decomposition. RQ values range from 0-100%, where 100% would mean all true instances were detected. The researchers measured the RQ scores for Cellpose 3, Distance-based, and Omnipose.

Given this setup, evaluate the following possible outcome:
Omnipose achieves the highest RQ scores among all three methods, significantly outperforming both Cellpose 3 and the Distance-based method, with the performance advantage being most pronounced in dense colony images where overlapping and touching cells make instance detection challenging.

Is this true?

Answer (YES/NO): NO